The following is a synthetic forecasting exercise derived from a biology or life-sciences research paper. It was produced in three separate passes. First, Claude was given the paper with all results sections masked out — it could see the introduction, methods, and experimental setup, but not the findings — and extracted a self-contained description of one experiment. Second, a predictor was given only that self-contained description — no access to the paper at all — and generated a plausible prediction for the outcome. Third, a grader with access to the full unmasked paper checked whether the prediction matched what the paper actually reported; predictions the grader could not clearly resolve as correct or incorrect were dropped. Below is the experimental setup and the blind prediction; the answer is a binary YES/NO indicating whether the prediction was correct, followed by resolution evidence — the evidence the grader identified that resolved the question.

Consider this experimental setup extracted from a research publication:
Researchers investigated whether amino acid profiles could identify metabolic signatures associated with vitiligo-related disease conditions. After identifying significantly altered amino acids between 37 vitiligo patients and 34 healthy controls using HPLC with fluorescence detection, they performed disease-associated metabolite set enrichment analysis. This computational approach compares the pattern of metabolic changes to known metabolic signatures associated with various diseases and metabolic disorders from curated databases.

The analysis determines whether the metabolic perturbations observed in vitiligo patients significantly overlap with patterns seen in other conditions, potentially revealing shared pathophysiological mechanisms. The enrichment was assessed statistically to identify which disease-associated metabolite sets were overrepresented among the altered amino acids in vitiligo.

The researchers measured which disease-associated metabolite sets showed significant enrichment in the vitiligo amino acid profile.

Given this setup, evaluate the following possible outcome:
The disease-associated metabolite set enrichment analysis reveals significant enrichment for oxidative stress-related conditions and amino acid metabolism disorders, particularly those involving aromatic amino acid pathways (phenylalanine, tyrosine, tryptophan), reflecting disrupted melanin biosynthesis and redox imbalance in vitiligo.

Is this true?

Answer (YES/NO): NO